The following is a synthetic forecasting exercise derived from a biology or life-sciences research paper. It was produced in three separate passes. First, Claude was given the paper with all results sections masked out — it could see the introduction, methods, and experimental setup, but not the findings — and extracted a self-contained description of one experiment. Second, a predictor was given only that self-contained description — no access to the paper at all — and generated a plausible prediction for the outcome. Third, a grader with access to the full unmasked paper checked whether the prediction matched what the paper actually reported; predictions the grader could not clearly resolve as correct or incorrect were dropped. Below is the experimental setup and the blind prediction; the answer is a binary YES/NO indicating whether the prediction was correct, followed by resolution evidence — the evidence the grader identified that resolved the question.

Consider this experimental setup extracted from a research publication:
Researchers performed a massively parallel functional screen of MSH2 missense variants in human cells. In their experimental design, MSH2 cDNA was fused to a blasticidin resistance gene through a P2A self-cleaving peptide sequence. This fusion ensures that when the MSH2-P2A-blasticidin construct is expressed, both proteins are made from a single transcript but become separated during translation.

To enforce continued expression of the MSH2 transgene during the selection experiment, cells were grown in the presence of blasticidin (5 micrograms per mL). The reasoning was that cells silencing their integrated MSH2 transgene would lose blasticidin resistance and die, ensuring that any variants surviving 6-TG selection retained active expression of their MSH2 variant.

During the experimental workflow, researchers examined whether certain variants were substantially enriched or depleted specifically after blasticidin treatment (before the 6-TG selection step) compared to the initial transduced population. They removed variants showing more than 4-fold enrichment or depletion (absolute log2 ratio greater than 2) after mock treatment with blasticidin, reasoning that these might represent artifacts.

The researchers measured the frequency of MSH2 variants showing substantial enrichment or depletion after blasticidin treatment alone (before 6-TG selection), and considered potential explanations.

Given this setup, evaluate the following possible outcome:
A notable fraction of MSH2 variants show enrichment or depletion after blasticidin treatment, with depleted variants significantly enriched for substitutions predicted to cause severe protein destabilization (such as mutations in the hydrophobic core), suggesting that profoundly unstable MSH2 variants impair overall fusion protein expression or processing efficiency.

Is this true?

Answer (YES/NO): NO